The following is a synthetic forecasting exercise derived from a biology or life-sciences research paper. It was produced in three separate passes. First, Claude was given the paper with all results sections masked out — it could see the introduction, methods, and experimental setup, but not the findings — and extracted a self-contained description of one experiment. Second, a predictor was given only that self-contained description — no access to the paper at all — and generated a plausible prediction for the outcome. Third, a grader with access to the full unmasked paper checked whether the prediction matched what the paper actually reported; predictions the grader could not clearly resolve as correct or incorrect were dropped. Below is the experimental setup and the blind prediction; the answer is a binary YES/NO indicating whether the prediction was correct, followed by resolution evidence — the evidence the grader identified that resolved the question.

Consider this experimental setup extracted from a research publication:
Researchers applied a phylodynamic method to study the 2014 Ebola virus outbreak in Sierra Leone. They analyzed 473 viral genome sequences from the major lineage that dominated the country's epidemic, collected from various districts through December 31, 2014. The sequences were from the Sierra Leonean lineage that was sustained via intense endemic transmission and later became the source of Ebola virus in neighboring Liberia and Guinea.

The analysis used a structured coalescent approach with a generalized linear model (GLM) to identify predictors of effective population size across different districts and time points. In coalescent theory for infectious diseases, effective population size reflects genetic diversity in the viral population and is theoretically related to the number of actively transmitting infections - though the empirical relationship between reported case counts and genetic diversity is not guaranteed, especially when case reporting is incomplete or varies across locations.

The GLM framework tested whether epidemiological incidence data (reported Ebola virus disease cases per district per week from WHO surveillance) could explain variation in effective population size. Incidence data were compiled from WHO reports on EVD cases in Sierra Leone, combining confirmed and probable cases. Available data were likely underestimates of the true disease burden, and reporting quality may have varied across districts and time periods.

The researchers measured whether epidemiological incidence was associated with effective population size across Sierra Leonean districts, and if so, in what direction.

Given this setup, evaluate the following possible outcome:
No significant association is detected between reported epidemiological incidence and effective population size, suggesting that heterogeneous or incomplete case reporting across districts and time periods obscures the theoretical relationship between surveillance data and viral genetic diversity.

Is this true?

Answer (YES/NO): NO